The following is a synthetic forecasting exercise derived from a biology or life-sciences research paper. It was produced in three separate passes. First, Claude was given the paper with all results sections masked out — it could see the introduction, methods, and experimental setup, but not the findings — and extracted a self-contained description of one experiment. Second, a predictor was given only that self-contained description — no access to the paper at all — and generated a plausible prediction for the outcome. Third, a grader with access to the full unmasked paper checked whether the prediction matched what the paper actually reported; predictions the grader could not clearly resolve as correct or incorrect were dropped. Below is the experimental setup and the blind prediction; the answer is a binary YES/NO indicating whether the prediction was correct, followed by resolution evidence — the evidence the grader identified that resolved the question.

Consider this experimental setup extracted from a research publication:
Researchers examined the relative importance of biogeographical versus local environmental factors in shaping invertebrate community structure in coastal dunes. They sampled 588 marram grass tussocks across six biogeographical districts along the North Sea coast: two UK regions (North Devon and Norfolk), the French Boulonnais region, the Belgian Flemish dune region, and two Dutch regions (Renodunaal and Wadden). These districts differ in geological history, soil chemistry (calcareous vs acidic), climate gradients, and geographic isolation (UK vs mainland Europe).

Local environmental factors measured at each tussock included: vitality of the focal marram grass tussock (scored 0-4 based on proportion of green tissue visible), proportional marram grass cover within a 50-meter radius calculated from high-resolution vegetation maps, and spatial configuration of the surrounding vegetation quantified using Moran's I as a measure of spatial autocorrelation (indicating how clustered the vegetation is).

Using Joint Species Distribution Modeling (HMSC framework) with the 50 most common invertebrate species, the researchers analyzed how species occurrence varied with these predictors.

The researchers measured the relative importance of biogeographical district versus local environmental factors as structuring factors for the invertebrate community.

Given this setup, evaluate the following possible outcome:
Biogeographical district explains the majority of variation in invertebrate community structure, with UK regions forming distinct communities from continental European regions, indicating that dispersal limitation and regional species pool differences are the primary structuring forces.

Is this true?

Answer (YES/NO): NO